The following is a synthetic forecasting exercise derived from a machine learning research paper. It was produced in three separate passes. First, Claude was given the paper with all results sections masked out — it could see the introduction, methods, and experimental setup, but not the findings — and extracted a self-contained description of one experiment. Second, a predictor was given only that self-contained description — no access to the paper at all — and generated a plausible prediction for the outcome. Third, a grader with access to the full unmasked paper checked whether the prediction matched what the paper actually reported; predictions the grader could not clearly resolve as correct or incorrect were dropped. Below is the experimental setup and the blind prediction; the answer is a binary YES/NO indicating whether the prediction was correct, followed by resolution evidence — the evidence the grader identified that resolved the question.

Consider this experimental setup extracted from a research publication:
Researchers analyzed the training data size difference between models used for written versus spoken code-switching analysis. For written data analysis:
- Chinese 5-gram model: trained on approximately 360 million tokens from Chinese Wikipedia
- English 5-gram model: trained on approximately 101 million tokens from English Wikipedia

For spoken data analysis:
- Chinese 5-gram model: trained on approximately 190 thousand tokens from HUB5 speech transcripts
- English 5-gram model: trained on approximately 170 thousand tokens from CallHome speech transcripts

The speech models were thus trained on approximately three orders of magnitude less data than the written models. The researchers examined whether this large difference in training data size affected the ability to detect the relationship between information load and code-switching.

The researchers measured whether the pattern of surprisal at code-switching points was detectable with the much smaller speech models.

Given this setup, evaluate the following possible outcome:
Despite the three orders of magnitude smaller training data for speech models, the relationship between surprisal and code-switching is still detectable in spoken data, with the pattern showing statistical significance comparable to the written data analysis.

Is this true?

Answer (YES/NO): YES